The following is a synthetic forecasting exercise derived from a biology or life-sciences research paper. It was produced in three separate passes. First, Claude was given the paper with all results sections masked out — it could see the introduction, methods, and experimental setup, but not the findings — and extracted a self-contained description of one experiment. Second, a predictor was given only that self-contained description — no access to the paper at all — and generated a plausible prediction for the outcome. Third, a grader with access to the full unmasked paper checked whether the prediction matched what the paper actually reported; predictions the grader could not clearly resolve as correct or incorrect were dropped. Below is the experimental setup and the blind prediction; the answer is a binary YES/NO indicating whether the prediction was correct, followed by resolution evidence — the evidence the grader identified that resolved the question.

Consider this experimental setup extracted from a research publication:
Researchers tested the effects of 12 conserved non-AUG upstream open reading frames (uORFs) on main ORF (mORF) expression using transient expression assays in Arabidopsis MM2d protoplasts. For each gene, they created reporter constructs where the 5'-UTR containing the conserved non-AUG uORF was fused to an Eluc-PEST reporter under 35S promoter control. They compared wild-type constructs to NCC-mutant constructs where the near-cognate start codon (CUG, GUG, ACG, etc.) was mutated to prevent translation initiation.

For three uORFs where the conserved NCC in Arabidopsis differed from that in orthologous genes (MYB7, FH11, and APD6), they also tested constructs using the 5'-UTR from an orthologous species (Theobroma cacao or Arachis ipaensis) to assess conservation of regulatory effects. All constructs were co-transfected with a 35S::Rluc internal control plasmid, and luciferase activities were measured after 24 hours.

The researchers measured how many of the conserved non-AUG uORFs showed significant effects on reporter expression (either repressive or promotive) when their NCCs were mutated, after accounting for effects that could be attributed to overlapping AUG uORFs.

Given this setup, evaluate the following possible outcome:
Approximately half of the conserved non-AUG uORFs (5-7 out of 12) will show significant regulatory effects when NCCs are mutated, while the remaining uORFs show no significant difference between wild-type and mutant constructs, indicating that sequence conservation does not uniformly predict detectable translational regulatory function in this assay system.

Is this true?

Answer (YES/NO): NO